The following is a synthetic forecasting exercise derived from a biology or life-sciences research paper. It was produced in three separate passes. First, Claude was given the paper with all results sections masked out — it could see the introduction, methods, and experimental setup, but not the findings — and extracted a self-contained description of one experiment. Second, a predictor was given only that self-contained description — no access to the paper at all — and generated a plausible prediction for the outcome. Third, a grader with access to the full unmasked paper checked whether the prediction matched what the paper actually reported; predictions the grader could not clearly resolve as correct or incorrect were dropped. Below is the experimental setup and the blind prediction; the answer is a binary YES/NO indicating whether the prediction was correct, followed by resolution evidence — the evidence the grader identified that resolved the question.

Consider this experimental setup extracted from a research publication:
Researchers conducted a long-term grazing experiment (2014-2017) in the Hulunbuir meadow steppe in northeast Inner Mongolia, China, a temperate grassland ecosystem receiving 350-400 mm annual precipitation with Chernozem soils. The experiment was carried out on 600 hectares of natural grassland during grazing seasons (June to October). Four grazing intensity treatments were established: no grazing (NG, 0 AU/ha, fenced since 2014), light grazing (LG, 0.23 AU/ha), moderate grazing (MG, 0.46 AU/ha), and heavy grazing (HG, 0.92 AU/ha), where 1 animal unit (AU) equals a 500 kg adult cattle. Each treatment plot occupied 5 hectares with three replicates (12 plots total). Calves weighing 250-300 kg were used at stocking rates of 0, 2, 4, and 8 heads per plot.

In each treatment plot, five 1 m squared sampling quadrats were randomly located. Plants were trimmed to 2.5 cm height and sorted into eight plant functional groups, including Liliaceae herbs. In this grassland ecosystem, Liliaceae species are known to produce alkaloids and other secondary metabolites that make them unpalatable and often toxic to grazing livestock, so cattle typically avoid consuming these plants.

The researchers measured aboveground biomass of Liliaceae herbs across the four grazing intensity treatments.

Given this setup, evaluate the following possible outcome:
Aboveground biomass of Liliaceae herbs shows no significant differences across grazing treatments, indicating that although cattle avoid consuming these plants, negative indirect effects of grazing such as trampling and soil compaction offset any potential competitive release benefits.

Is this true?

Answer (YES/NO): NO